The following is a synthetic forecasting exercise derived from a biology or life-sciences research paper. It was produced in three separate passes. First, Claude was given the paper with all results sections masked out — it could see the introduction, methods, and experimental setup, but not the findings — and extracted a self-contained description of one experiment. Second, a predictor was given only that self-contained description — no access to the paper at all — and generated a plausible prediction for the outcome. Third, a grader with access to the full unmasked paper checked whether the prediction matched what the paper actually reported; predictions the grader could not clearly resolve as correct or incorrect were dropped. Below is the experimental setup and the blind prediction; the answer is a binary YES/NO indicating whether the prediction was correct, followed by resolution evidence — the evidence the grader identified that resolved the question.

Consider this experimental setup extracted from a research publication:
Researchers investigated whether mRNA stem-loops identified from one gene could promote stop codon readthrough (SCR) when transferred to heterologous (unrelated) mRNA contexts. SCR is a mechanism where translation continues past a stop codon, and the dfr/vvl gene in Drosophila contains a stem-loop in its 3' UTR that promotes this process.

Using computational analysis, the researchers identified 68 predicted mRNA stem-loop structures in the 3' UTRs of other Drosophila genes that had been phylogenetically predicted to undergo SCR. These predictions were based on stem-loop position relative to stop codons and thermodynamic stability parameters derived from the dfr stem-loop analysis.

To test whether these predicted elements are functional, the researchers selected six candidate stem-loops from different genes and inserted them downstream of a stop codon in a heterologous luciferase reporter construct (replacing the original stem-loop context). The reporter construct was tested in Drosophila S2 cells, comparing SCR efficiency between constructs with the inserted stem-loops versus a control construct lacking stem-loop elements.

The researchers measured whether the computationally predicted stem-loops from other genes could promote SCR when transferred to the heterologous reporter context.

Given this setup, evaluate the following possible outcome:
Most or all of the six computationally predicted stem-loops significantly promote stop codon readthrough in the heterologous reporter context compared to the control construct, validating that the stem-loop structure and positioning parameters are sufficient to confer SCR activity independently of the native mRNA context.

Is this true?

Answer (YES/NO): YES